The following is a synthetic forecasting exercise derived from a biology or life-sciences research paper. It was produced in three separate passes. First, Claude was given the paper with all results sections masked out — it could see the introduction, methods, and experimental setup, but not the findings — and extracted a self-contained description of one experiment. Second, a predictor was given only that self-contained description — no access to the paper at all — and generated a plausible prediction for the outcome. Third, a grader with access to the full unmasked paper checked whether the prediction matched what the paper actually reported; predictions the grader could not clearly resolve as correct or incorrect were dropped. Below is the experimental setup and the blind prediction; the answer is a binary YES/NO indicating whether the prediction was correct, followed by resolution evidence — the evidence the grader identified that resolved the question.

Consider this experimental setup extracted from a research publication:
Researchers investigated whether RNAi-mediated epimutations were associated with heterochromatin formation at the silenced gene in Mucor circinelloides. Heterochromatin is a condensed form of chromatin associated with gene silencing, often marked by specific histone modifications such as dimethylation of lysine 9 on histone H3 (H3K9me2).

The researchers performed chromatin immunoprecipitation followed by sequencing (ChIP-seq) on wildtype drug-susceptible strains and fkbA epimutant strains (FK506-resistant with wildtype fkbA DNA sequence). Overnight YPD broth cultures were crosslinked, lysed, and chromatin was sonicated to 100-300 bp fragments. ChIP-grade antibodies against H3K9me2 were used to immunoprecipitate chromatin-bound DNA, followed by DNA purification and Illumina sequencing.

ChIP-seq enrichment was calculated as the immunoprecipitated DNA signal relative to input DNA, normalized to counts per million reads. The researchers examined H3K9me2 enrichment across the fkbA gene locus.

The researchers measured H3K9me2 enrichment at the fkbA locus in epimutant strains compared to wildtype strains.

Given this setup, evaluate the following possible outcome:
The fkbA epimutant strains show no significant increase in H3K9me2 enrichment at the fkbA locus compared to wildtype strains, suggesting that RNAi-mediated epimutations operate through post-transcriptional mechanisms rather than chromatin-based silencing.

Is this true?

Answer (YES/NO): YES